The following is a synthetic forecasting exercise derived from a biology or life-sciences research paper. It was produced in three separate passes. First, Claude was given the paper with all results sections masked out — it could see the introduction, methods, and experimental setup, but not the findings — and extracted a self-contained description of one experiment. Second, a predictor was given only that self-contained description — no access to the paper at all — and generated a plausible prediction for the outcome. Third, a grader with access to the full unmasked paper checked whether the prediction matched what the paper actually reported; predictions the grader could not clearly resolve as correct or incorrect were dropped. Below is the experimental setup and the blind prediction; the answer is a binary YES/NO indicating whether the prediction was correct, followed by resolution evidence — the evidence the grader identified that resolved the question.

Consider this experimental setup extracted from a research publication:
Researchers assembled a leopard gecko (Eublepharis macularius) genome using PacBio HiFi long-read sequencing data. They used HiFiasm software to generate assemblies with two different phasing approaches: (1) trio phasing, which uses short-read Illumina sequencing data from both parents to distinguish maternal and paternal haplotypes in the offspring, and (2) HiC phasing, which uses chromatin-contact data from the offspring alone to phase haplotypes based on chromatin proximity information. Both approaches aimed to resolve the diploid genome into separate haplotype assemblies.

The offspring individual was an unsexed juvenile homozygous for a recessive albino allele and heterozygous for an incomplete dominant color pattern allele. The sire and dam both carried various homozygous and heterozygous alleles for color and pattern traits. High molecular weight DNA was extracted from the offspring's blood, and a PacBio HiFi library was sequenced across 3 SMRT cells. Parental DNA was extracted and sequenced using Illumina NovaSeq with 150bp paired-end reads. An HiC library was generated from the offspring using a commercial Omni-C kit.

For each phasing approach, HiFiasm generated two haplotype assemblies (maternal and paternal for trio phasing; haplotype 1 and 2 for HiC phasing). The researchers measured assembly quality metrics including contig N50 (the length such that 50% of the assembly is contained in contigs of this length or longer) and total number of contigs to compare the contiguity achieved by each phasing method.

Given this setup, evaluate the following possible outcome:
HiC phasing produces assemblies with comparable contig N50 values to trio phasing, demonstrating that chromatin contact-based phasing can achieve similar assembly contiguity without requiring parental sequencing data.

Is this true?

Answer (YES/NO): YES